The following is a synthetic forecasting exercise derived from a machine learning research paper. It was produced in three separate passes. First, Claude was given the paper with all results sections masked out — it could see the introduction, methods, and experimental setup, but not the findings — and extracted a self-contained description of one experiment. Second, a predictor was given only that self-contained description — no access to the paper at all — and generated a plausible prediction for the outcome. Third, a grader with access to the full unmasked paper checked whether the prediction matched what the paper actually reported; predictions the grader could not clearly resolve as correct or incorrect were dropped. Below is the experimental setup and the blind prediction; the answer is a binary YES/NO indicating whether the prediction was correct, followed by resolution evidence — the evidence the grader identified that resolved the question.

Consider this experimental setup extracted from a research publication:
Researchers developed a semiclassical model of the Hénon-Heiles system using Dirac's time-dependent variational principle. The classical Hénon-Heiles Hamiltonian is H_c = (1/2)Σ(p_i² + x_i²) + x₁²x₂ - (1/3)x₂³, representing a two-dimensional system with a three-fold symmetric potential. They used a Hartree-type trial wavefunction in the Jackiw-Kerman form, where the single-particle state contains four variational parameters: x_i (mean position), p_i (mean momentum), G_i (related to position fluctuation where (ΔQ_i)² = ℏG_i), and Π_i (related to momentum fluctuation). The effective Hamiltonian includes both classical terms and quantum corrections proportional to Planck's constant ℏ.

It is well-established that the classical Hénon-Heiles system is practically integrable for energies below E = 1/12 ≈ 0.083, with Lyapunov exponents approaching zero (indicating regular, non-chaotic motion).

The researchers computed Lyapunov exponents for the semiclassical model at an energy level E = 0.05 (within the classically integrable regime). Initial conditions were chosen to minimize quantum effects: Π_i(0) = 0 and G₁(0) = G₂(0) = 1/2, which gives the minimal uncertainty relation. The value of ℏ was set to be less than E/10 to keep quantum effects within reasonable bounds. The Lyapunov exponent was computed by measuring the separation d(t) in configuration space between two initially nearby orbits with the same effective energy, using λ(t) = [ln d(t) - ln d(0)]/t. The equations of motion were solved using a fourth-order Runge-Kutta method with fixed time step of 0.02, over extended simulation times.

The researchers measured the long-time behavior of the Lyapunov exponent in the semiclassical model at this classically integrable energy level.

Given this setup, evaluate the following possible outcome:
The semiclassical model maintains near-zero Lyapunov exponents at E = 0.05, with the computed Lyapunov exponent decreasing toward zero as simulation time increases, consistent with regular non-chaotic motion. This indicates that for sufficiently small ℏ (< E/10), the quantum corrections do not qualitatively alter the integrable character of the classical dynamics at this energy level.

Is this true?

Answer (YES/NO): NO